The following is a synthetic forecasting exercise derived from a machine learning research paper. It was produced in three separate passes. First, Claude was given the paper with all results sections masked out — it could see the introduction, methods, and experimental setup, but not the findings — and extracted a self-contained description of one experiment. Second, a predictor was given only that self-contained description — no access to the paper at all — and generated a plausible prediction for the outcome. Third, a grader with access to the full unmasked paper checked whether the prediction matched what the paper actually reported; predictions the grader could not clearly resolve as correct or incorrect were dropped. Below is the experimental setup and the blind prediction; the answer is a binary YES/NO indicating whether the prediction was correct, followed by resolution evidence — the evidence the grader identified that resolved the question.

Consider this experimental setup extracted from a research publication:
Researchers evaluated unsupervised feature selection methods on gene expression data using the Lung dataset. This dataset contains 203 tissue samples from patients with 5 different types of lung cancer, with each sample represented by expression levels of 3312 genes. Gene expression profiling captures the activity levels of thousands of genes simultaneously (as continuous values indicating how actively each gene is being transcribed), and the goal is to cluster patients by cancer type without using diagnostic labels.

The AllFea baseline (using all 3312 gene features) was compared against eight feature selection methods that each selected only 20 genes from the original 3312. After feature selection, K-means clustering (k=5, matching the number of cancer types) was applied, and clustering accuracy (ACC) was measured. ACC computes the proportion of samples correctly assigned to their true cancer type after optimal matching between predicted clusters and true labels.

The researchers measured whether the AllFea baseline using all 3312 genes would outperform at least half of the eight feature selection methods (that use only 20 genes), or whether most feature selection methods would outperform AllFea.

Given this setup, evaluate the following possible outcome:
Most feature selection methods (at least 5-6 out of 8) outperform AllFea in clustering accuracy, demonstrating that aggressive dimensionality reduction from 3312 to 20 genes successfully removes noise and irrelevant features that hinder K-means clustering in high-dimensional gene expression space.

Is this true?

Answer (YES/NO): NO